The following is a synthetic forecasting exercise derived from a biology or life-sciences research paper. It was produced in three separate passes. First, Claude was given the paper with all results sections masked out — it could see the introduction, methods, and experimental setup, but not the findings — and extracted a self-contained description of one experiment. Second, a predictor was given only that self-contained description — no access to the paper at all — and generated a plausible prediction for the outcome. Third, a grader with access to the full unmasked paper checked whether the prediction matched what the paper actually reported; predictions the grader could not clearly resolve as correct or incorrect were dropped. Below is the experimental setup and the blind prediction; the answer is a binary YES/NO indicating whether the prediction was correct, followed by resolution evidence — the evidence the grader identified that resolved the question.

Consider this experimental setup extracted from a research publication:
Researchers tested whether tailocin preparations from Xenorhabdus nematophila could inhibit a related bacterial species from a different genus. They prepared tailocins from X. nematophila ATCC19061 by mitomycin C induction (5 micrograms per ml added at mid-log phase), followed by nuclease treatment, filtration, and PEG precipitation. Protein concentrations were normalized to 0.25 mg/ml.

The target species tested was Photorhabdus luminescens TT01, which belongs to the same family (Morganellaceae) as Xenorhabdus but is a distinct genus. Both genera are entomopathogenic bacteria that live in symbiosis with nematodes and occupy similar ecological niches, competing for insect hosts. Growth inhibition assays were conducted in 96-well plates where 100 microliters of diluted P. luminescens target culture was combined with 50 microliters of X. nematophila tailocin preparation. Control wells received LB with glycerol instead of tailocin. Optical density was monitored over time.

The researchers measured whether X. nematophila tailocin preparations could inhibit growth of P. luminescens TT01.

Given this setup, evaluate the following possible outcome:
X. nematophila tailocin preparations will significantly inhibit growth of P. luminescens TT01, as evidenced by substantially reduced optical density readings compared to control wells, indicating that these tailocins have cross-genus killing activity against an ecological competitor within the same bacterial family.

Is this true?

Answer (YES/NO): YES